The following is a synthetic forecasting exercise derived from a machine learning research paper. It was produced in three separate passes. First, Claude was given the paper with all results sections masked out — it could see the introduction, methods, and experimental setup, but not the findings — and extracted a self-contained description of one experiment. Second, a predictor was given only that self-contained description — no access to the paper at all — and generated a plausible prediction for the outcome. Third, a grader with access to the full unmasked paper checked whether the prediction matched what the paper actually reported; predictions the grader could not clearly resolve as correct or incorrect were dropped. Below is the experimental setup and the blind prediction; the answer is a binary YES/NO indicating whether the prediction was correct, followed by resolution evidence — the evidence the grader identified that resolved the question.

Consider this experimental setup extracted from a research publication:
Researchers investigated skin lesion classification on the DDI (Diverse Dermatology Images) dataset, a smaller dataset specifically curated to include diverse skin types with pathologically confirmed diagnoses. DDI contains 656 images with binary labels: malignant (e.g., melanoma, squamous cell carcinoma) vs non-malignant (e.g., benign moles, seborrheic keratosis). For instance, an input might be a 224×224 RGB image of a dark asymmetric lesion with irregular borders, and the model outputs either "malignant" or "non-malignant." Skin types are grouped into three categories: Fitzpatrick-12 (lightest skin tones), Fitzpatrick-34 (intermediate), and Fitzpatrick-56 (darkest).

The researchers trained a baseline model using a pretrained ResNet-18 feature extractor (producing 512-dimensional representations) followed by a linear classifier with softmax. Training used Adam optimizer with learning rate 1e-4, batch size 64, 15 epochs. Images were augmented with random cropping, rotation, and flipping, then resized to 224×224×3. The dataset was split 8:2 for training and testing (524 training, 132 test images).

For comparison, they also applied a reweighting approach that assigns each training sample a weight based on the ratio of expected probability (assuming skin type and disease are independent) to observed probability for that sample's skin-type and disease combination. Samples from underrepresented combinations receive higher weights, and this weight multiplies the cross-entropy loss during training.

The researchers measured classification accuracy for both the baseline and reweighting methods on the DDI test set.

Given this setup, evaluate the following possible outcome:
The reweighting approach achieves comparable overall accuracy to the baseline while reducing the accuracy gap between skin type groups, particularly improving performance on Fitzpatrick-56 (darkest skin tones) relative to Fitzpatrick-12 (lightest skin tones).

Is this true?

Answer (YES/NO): NO